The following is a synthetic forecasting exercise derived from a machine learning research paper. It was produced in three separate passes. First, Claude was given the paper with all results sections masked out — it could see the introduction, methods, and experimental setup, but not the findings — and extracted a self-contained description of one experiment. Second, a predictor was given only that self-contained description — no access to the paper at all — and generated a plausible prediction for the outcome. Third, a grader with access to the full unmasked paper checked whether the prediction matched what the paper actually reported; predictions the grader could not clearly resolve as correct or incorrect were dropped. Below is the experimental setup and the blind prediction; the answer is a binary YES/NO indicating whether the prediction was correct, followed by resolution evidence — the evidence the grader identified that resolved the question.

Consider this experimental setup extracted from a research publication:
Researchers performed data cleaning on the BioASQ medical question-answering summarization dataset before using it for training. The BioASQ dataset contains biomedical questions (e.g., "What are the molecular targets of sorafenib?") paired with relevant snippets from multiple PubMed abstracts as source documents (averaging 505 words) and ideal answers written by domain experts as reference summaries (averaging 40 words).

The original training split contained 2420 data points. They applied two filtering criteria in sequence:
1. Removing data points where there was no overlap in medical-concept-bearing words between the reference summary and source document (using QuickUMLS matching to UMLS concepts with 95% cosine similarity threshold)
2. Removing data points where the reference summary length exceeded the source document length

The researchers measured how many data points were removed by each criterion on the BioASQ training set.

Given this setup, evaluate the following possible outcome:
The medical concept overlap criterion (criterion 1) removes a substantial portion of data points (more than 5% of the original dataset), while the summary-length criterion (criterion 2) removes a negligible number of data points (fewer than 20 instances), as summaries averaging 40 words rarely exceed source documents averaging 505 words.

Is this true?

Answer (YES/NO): NO